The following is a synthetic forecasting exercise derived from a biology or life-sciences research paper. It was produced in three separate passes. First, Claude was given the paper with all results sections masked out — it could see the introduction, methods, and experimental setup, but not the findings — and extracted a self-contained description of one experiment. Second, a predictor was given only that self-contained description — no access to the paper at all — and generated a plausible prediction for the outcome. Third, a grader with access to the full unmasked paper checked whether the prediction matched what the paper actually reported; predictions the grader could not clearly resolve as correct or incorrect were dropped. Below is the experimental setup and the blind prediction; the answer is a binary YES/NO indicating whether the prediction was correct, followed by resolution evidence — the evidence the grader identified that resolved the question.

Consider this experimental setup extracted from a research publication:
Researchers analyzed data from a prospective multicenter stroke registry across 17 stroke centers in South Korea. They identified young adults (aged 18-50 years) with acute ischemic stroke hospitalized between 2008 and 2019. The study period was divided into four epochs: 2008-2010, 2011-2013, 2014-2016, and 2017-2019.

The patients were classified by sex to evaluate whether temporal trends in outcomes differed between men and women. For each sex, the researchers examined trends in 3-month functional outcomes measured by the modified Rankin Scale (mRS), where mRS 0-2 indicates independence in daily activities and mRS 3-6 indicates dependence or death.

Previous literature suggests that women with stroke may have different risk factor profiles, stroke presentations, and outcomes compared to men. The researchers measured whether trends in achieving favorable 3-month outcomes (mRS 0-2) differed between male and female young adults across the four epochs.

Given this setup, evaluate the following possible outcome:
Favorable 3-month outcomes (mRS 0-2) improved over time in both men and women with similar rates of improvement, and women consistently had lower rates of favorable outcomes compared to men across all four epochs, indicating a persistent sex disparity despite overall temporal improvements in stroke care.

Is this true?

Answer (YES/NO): NO